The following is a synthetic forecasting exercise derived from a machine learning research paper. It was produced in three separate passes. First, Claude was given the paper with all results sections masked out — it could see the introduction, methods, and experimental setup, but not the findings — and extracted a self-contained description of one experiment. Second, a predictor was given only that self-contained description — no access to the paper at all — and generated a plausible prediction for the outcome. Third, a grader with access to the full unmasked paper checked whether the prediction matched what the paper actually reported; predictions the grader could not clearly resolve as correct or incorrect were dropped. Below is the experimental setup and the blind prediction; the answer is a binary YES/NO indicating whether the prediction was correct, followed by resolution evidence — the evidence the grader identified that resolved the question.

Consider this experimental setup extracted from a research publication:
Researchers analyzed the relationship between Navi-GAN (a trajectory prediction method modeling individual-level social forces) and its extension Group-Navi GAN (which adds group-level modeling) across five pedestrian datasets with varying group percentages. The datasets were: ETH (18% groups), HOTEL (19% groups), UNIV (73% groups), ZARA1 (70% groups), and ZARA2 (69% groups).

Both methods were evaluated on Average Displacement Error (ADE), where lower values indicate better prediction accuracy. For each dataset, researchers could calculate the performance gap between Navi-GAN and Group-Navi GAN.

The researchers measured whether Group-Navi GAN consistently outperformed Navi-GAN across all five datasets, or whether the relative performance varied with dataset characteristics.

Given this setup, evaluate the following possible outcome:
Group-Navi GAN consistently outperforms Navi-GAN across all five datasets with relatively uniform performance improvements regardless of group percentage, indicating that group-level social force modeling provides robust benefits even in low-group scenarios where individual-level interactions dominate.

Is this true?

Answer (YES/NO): NO